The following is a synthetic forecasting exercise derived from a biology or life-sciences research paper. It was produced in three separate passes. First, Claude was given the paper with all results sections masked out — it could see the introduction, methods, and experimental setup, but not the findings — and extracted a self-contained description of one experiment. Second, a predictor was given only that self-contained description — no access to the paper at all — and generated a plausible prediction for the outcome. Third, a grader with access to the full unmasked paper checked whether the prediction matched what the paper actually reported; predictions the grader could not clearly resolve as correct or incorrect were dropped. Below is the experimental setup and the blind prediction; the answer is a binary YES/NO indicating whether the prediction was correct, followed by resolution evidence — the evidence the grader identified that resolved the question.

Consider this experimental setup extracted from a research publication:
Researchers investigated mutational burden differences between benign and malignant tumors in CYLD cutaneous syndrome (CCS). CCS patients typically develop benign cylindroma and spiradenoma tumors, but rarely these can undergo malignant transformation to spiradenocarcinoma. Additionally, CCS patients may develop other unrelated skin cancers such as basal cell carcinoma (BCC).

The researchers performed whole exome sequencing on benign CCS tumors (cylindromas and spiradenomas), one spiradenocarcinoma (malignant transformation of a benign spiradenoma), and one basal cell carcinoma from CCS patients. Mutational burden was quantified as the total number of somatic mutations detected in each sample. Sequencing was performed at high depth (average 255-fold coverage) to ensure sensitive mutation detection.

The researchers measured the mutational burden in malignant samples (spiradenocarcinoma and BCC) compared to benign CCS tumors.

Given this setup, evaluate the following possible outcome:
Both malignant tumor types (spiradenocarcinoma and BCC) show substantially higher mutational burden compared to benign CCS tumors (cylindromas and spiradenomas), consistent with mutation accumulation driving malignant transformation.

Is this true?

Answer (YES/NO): YES